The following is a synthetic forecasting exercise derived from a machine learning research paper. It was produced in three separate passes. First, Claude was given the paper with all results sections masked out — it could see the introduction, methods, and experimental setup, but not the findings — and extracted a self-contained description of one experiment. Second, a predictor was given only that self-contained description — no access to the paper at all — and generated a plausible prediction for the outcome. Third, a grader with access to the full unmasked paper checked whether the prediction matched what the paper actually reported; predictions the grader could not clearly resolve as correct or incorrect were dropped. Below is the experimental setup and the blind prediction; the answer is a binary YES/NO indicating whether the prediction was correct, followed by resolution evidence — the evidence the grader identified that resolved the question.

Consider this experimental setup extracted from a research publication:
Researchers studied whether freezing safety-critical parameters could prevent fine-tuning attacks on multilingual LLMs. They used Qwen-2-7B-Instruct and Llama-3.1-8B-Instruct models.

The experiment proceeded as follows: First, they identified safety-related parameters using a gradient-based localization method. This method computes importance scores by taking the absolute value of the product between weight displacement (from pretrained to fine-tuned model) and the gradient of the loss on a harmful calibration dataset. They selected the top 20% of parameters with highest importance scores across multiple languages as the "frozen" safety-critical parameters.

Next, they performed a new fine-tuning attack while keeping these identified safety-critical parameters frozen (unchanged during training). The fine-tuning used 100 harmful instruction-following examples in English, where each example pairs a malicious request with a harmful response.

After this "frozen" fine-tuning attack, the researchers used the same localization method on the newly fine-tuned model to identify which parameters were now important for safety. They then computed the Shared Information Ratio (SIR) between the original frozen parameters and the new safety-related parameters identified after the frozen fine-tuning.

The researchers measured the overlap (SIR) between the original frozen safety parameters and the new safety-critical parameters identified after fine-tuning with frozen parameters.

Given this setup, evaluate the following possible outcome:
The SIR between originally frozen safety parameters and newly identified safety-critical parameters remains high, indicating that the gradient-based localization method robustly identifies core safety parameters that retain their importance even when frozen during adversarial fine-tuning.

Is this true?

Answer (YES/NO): NO